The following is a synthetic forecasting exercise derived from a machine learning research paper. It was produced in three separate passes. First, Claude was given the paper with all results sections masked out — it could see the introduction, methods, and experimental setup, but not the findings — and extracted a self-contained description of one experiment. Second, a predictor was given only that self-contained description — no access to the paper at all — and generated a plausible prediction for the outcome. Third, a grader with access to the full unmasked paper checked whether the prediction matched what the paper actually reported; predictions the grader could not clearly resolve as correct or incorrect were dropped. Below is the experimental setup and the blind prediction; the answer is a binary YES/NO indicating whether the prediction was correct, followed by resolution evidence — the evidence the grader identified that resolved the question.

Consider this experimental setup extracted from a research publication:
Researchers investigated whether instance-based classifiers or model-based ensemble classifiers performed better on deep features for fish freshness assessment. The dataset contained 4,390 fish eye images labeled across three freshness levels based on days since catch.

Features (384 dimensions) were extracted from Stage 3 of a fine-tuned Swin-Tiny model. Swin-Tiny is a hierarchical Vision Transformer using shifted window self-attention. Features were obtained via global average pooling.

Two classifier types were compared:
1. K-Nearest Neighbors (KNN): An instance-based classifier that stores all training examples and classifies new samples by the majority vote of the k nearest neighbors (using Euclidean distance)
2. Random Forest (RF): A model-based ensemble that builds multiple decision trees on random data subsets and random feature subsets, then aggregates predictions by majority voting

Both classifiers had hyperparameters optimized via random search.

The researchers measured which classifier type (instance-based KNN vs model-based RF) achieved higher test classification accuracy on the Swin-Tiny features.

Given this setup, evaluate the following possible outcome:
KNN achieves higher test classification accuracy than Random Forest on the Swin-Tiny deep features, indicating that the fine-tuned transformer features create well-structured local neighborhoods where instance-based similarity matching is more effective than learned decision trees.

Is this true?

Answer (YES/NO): YES